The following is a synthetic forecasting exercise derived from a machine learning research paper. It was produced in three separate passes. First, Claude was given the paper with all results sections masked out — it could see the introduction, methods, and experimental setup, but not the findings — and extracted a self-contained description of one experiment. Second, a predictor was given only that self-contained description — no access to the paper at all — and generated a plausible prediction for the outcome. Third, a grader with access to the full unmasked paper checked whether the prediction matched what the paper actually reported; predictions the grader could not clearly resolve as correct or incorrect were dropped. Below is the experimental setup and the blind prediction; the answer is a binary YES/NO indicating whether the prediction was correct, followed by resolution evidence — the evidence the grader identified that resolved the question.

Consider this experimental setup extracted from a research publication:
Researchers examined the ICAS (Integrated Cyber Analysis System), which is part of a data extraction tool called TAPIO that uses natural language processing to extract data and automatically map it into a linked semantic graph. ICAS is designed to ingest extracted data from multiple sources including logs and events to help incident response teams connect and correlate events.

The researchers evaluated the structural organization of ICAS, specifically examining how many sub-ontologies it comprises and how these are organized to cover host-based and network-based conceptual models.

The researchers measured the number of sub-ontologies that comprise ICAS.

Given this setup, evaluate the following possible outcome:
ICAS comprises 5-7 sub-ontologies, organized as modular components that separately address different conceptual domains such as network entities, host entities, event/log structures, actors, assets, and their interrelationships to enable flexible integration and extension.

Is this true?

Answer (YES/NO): NO